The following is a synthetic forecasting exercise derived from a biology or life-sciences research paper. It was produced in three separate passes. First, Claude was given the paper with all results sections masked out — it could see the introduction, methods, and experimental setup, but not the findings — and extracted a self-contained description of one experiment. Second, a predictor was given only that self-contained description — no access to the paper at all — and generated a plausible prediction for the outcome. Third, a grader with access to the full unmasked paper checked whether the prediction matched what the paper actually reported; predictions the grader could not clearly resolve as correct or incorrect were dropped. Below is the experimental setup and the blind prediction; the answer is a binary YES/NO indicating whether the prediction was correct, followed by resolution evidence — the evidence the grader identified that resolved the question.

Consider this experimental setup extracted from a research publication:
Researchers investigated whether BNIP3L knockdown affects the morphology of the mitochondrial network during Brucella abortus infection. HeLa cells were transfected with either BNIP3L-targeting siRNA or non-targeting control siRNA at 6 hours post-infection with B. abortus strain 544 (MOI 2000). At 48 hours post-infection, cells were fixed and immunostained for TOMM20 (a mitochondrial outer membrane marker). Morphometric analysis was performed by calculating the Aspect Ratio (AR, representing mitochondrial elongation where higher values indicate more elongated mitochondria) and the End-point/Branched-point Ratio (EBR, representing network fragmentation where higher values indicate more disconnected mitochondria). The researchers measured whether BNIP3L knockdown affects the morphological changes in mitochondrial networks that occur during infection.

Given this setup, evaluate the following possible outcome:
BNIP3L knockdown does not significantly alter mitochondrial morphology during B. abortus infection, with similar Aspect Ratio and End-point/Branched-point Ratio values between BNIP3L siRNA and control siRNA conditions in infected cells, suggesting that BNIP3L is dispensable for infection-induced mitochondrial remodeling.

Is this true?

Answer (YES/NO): NO